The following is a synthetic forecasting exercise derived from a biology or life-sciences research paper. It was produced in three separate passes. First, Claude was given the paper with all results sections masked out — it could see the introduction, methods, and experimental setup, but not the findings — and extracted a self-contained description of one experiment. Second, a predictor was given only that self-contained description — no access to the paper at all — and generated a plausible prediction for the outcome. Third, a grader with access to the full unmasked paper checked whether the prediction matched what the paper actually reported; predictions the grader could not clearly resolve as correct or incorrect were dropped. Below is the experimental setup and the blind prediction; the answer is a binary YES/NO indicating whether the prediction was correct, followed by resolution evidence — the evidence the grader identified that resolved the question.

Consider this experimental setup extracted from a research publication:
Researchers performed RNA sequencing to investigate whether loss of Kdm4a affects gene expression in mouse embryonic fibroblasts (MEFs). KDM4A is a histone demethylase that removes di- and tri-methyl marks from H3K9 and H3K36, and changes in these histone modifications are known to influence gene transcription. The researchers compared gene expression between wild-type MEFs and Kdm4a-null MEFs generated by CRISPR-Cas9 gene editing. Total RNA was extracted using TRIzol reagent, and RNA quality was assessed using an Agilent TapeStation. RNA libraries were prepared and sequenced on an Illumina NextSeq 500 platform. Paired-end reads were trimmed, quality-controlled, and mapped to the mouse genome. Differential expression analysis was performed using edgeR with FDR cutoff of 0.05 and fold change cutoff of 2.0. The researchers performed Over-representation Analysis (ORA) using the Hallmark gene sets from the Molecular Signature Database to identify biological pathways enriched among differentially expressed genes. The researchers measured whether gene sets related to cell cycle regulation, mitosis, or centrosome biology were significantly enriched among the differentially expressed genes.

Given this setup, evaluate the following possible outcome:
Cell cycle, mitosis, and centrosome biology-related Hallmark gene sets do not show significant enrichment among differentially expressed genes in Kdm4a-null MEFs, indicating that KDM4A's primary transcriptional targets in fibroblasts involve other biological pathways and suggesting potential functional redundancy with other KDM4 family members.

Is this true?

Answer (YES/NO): NO